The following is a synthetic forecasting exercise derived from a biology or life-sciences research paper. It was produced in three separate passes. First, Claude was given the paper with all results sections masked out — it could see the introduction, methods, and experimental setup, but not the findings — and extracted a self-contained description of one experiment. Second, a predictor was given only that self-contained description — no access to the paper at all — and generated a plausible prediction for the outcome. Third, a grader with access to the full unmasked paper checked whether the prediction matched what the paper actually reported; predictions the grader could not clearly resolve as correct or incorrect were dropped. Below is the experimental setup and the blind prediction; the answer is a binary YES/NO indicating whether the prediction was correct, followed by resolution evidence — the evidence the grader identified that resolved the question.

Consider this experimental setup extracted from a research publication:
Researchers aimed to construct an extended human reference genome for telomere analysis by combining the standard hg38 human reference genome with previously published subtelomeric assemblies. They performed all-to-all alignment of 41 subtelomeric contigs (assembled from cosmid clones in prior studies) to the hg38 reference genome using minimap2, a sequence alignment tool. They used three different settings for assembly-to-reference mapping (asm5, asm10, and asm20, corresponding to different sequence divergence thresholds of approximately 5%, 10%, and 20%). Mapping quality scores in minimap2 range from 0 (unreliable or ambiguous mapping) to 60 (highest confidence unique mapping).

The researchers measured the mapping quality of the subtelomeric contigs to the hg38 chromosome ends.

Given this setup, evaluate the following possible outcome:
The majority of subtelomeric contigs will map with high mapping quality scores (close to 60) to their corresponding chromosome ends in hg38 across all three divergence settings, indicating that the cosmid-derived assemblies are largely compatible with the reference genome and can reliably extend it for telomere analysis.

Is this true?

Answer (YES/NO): YES